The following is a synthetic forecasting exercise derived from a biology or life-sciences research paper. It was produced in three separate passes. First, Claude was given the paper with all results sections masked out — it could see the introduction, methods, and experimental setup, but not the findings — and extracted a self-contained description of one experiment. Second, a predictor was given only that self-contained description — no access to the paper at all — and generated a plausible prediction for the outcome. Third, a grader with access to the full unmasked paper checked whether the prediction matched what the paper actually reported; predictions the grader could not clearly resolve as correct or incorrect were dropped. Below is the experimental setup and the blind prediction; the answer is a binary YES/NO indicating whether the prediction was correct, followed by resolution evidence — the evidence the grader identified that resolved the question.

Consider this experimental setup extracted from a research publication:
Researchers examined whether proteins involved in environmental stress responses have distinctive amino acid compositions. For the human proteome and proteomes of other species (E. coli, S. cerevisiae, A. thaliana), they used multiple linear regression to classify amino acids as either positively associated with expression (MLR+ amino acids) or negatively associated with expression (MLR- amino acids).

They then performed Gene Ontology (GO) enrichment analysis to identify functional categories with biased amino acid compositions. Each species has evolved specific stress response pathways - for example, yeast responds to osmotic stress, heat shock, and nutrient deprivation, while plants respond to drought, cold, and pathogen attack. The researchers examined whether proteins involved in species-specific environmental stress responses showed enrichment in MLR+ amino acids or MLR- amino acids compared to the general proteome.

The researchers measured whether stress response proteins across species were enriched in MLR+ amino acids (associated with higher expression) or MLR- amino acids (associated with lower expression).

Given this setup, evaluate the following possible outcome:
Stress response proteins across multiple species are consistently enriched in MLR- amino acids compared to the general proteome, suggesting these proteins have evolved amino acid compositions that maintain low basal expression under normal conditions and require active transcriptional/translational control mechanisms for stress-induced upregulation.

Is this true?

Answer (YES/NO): NO